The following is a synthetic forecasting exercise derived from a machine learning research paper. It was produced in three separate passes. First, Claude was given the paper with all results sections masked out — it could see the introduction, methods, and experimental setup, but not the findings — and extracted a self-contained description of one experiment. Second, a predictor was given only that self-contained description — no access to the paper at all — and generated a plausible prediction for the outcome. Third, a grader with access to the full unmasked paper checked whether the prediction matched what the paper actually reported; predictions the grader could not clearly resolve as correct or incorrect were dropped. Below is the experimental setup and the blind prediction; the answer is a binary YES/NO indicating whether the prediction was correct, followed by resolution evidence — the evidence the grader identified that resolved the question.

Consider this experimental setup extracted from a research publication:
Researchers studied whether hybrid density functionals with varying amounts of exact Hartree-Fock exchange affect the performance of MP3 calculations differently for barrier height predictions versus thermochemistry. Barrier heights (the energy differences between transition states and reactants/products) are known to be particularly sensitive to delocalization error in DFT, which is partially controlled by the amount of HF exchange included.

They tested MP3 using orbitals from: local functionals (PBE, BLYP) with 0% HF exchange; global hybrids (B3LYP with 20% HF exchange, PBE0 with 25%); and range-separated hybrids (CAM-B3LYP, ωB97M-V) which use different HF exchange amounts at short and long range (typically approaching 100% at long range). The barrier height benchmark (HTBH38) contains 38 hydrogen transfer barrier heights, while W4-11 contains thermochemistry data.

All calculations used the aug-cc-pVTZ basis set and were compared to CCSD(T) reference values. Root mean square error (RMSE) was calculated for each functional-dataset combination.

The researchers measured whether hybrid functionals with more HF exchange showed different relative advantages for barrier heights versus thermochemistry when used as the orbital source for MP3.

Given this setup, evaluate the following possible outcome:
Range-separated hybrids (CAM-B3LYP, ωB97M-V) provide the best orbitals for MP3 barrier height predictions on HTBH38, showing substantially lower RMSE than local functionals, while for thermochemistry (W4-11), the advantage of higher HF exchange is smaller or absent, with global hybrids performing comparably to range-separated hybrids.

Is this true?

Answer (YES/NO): YES